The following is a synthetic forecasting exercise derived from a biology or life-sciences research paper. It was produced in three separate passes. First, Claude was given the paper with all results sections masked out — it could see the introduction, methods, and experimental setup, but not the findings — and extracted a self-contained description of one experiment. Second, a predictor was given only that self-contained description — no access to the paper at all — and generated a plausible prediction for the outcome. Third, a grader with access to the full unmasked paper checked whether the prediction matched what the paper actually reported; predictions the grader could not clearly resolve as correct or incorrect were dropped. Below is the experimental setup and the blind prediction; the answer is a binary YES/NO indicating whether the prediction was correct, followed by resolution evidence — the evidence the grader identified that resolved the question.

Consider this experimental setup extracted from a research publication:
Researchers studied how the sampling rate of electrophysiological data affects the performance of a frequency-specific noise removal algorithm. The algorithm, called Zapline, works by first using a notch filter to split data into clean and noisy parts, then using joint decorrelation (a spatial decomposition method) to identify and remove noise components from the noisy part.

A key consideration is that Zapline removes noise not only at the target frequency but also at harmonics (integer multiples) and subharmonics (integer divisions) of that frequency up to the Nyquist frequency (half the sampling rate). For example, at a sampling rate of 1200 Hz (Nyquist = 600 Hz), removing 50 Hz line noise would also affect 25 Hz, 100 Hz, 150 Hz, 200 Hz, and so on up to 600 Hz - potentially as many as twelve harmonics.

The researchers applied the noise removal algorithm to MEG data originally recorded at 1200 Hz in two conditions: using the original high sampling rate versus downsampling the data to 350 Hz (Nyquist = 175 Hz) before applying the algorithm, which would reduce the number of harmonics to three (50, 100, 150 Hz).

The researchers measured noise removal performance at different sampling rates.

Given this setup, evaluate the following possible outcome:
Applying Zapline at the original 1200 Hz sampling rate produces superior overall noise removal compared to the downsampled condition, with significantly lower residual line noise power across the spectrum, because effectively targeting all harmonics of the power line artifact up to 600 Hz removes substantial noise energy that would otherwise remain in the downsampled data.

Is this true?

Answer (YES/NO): NO